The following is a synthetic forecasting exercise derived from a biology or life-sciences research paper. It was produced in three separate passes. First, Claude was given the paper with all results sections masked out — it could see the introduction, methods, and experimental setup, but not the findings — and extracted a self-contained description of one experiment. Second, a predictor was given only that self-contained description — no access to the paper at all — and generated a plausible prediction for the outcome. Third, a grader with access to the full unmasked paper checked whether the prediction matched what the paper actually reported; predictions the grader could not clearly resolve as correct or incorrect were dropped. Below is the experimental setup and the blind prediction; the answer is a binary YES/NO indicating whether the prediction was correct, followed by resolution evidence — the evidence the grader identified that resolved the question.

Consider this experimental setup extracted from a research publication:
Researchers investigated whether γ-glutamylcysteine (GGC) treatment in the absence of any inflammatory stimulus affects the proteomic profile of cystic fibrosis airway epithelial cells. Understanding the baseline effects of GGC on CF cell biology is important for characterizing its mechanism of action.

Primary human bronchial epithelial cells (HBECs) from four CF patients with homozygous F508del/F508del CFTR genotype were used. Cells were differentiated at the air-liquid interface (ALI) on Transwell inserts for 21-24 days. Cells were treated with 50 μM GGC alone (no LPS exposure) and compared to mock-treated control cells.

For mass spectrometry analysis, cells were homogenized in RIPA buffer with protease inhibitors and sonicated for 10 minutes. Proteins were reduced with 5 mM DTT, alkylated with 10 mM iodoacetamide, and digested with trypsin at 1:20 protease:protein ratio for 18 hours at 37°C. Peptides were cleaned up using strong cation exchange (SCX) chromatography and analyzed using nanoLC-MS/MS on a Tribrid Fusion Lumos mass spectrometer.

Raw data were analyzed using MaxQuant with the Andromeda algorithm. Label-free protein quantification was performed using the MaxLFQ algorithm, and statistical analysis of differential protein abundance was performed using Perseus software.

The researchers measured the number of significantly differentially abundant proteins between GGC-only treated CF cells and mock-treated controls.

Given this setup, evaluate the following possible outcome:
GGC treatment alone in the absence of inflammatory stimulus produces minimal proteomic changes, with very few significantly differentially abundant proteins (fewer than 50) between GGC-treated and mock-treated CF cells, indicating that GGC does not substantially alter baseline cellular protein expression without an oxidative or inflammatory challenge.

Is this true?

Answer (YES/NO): NO